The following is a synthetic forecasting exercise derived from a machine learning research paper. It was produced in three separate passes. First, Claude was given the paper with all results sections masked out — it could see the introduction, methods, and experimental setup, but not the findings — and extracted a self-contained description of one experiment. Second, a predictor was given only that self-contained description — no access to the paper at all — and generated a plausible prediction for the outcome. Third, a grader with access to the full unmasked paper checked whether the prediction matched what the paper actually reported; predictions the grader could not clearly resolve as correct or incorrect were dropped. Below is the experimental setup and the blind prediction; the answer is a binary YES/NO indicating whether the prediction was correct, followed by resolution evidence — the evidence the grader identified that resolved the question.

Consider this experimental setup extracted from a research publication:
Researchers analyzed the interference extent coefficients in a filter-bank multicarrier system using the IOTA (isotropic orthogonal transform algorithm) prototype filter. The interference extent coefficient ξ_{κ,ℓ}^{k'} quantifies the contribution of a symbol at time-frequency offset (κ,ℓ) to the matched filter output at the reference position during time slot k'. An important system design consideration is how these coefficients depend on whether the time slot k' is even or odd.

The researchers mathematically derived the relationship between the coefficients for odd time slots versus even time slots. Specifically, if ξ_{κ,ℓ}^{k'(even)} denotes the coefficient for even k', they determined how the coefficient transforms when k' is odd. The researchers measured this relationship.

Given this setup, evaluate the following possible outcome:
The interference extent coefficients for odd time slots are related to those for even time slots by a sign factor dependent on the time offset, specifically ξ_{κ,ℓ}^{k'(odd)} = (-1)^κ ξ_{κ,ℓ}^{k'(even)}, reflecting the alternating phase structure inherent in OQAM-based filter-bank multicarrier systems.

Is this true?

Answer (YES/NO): NO